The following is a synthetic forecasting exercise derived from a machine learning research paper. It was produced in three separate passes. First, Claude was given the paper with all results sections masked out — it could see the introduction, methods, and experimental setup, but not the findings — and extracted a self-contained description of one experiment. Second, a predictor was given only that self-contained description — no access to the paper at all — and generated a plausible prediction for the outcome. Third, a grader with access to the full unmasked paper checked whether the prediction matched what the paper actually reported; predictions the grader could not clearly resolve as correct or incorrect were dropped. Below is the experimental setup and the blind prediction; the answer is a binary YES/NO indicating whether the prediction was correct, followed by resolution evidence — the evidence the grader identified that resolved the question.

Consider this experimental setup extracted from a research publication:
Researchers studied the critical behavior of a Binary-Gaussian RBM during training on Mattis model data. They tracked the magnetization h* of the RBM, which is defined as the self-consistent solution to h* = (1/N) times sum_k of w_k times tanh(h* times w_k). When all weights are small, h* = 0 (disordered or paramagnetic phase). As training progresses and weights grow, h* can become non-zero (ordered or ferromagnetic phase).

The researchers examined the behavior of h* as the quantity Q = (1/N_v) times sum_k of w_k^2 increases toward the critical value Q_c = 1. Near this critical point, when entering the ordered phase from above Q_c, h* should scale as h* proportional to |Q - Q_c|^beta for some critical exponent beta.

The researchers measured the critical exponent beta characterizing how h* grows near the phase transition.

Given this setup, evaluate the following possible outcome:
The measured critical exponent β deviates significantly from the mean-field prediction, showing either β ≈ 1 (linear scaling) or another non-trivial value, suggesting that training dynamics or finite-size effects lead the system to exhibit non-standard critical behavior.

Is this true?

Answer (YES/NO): NO